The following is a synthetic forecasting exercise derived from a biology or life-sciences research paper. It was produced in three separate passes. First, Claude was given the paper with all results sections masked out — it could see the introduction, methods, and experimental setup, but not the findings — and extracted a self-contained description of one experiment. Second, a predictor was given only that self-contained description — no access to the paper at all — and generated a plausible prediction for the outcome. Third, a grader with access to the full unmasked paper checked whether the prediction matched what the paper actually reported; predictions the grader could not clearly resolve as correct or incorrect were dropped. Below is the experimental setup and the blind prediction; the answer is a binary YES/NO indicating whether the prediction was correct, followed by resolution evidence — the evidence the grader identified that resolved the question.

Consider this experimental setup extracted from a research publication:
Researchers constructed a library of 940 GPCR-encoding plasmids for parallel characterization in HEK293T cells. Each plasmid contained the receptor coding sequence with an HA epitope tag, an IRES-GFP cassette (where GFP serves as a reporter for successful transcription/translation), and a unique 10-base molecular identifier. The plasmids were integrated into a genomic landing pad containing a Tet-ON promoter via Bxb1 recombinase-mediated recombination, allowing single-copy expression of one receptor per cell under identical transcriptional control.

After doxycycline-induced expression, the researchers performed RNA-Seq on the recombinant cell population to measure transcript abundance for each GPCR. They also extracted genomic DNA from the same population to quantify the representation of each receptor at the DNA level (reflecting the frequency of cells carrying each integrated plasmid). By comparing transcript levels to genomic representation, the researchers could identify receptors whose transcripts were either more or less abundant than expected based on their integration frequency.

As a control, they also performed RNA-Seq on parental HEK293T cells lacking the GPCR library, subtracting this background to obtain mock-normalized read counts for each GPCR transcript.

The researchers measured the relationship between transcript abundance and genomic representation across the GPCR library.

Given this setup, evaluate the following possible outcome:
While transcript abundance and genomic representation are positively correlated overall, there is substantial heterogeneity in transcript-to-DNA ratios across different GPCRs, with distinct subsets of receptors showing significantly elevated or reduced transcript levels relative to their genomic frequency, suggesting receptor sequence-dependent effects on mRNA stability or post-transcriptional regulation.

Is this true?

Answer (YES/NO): YES